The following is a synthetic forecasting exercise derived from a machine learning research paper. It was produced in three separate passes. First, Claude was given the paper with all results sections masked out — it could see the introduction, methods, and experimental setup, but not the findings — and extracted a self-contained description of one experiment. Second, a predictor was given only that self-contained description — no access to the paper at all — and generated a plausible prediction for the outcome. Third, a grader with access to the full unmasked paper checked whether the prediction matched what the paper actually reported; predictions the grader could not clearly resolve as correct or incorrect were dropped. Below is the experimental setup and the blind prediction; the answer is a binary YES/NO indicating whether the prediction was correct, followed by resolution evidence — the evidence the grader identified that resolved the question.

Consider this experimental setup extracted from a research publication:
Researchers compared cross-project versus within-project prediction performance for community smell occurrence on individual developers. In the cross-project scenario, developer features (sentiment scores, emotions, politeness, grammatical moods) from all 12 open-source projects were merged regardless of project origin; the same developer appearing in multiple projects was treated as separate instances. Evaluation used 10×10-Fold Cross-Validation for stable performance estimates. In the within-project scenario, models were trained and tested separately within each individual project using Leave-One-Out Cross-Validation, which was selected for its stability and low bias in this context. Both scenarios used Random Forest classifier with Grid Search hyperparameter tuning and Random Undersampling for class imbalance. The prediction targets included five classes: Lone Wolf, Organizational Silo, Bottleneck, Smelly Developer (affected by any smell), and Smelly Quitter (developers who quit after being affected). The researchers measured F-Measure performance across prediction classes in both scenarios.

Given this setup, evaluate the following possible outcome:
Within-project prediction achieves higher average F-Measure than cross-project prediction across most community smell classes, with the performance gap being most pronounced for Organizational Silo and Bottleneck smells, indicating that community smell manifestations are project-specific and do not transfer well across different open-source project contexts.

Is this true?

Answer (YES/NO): NO